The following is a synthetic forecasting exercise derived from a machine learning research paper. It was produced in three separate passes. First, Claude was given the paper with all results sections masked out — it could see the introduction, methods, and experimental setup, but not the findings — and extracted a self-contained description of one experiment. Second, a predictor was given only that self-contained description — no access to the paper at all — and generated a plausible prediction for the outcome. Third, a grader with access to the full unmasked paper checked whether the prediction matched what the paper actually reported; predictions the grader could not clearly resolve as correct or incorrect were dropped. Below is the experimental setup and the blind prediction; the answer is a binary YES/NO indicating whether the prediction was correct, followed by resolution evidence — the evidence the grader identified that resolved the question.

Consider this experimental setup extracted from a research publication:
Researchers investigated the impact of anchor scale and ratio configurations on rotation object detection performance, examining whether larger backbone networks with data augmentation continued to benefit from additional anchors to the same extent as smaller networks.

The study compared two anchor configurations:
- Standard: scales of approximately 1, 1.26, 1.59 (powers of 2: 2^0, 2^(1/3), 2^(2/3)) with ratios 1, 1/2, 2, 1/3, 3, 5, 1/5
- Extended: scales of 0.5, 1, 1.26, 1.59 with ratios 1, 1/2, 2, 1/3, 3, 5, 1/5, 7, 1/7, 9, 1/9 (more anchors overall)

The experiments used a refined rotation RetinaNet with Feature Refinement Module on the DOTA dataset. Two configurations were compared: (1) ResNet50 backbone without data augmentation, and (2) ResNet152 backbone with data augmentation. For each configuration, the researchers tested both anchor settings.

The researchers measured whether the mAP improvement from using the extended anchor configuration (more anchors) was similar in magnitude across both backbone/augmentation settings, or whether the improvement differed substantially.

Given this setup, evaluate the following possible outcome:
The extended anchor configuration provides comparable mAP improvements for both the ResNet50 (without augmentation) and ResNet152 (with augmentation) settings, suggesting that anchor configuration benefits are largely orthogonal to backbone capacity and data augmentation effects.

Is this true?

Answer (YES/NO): NO